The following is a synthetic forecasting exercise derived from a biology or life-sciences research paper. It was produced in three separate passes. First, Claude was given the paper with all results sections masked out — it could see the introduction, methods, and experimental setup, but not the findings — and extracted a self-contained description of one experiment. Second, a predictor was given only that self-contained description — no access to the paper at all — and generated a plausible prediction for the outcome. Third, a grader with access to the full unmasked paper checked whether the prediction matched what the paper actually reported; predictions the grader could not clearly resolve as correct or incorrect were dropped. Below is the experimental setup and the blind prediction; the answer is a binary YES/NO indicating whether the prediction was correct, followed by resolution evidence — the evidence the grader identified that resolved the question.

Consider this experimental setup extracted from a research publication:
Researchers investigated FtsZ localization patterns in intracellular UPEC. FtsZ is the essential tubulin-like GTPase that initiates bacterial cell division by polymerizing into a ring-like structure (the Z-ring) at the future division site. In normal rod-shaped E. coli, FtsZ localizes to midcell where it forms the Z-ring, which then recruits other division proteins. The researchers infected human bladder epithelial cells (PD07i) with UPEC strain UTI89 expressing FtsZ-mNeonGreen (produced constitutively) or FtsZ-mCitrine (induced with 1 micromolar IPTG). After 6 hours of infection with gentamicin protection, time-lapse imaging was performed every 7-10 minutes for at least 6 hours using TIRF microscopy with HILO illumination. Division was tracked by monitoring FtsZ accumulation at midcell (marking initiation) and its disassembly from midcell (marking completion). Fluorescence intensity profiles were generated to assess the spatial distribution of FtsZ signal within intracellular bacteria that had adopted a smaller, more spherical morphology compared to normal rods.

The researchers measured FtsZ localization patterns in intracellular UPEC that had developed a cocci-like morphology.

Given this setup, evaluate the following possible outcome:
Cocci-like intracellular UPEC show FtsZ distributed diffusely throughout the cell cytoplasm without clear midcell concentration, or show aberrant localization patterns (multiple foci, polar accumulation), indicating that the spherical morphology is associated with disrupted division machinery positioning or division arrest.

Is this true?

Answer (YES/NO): NO